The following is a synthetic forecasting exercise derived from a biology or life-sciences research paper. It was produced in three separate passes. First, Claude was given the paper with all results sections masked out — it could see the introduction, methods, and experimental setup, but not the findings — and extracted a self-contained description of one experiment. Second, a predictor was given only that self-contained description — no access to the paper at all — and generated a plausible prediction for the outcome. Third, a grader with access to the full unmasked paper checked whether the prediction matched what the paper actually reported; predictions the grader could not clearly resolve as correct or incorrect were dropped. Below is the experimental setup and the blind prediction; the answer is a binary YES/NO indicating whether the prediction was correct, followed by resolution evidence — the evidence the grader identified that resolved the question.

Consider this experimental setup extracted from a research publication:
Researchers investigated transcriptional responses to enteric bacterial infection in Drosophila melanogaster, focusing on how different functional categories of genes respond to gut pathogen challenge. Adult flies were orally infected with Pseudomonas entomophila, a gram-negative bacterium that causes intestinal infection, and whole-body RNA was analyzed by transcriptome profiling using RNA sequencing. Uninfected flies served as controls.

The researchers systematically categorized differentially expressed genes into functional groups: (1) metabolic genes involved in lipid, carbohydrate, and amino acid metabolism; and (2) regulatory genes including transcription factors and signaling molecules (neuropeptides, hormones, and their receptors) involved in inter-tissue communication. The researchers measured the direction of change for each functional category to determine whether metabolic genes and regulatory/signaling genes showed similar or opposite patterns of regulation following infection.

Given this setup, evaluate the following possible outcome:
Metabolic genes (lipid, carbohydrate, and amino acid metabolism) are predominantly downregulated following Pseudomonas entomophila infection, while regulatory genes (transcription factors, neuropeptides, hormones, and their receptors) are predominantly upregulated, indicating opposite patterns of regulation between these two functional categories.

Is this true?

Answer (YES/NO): NO